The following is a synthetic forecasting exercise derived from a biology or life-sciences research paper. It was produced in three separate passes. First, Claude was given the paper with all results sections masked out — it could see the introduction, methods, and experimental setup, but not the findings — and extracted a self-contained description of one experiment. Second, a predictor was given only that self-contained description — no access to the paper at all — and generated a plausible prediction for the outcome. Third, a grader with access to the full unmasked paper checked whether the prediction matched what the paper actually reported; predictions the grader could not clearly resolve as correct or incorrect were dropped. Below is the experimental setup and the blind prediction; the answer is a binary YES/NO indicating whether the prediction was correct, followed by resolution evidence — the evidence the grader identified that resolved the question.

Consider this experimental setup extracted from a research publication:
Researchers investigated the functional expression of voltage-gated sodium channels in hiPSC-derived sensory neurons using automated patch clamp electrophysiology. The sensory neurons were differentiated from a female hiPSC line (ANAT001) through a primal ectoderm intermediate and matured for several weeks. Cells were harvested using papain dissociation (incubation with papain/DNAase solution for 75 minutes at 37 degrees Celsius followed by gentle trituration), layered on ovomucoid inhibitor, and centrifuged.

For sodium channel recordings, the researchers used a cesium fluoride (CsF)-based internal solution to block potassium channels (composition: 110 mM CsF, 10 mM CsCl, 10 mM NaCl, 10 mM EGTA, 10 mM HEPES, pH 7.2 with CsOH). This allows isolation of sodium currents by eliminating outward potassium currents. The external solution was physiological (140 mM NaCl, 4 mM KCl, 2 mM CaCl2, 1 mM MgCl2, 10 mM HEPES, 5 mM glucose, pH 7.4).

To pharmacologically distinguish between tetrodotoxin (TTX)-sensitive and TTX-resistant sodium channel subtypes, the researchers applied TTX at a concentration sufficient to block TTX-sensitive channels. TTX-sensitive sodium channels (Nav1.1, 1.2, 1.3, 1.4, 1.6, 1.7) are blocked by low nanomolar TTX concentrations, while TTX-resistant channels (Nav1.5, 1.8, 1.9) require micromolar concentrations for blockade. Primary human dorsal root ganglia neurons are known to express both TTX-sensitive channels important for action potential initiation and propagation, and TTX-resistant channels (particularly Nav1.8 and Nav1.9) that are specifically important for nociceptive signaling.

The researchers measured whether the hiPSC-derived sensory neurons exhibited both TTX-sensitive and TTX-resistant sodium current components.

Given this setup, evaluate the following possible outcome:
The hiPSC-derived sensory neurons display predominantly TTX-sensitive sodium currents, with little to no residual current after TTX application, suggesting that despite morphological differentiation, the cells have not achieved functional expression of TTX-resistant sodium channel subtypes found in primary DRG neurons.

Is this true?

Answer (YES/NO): NO